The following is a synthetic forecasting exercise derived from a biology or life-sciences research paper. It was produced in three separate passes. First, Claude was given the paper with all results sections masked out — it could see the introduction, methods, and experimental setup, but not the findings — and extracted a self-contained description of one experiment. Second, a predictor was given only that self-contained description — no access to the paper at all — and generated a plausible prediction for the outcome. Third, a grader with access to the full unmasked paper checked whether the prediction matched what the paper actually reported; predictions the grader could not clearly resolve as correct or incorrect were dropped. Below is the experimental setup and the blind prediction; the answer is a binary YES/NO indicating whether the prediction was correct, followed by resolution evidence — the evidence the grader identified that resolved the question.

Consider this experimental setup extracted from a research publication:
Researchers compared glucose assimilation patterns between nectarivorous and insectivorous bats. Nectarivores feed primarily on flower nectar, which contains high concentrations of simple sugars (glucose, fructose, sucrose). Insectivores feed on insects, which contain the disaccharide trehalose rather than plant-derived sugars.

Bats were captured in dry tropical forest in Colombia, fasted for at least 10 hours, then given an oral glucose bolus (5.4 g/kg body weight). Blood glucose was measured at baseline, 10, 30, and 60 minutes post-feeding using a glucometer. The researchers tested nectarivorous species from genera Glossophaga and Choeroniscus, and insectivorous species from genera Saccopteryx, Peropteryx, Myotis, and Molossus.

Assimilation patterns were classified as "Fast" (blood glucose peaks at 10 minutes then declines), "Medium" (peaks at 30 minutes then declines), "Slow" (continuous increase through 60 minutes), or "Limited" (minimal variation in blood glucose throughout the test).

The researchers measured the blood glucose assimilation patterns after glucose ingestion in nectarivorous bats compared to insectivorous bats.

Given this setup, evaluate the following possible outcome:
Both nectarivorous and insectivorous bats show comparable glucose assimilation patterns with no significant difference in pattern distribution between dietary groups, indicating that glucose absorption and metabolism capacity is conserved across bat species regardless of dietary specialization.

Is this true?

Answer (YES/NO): NO